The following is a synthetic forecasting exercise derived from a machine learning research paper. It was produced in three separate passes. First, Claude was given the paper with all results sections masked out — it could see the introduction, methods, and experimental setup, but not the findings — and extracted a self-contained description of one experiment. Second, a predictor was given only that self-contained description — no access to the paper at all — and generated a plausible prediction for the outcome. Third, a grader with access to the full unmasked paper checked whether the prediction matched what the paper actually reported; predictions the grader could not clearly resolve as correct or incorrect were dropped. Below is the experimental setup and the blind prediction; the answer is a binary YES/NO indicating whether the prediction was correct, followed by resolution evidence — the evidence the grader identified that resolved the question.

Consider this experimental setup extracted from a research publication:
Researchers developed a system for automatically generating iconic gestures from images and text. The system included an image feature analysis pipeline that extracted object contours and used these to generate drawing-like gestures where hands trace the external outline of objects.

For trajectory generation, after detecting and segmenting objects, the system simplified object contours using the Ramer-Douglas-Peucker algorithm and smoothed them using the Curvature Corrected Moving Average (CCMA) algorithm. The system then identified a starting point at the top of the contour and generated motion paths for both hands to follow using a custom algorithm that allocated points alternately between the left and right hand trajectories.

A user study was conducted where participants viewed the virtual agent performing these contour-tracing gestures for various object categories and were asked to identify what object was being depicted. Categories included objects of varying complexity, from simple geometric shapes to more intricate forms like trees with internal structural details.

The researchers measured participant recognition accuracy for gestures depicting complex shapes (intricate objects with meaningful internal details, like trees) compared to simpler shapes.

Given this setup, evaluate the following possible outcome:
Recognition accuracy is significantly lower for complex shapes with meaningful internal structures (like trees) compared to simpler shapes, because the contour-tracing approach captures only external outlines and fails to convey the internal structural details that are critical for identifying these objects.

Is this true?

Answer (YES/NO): YES